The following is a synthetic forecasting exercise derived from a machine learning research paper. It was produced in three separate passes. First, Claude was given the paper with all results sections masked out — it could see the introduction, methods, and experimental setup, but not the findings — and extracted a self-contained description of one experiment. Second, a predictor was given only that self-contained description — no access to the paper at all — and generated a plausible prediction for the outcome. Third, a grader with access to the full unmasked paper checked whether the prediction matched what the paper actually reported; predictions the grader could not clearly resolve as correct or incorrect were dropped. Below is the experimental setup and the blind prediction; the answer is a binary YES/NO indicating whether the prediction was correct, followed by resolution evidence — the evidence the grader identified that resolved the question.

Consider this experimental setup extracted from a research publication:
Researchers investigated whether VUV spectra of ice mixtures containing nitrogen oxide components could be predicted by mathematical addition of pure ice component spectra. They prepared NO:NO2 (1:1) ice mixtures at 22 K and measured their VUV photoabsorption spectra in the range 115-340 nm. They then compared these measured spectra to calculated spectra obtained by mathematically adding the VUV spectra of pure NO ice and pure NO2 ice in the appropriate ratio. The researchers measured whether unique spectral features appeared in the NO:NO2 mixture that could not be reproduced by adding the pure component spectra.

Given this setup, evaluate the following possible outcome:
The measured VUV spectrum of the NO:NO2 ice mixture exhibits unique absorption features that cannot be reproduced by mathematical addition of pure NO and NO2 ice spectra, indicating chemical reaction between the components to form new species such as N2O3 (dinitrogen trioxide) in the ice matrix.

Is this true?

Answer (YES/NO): NO